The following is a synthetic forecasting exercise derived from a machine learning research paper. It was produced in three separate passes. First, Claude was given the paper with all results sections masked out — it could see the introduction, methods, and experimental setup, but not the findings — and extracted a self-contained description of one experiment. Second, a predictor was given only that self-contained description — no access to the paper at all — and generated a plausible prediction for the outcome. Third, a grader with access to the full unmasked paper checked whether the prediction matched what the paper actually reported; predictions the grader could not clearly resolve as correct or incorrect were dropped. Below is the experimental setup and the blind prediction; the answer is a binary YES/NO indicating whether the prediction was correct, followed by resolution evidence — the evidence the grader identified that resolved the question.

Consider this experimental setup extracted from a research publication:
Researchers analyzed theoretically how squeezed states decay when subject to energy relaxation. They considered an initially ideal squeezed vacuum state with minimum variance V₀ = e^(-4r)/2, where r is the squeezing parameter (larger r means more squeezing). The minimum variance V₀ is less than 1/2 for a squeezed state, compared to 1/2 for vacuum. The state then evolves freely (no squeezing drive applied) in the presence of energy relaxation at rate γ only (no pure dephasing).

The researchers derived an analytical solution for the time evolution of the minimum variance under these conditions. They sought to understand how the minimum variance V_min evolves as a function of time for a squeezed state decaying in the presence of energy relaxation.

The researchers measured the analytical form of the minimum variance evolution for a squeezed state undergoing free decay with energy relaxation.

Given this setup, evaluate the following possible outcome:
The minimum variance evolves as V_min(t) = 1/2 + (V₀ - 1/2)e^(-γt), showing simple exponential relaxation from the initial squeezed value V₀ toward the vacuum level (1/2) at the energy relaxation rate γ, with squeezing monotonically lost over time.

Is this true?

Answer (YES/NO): YES